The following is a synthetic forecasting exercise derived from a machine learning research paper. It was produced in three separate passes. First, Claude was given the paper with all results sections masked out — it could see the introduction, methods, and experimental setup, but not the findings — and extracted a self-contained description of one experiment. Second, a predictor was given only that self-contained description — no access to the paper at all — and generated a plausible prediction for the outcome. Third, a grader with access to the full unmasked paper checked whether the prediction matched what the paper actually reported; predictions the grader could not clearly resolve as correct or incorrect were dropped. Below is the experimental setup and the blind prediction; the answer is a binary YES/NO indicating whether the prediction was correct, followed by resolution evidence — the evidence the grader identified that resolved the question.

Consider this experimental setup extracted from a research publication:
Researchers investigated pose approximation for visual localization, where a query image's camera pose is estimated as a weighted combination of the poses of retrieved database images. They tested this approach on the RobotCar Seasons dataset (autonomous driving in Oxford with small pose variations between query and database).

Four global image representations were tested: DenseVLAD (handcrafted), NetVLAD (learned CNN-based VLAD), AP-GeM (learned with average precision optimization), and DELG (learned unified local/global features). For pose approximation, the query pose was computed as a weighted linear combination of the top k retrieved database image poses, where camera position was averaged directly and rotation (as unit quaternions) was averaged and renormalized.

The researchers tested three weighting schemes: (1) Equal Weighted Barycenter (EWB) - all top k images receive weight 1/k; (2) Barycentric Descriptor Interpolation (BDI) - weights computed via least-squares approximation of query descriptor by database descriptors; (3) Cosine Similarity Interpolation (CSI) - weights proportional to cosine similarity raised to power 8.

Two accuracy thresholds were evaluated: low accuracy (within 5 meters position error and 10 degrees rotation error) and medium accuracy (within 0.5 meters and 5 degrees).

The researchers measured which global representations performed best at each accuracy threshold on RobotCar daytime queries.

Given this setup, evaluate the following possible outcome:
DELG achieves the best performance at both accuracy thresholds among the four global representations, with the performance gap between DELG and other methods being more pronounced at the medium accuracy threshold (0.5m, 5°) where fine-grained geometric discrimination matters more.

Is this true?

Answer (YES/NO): NO